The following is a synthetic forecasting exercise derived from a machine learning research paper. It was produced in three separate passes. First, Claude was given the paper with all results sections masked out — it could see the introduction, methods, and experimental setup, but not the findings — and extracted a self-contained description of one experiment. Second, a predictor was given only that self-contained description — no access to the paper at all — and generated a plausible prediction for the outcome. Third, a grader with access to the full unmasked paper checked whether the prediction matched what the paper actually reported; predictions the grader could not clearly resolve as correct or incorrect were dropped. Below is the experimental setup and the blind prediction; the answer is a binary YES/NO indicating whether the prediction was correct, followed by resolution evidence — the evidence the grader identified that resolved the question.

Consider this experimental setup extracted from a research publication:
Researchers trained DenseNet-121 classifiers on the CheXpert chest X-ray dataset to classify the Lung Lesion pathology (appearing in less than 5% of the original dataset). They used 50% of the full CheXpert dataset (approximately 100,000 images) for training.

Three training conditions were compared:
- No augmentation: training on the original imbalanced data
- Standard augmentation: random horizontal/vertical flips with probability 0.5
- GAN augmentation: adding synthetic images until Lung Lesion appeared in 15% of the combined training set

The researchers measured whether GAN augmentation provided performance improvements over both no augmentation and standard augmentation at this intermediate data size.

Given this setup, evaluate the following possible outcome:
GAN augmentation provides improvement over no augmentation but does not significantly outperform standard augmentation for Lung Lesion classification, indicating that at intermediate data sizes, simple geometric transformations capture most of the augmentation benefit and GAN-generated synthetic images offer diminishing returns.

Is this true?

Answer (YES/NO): NO